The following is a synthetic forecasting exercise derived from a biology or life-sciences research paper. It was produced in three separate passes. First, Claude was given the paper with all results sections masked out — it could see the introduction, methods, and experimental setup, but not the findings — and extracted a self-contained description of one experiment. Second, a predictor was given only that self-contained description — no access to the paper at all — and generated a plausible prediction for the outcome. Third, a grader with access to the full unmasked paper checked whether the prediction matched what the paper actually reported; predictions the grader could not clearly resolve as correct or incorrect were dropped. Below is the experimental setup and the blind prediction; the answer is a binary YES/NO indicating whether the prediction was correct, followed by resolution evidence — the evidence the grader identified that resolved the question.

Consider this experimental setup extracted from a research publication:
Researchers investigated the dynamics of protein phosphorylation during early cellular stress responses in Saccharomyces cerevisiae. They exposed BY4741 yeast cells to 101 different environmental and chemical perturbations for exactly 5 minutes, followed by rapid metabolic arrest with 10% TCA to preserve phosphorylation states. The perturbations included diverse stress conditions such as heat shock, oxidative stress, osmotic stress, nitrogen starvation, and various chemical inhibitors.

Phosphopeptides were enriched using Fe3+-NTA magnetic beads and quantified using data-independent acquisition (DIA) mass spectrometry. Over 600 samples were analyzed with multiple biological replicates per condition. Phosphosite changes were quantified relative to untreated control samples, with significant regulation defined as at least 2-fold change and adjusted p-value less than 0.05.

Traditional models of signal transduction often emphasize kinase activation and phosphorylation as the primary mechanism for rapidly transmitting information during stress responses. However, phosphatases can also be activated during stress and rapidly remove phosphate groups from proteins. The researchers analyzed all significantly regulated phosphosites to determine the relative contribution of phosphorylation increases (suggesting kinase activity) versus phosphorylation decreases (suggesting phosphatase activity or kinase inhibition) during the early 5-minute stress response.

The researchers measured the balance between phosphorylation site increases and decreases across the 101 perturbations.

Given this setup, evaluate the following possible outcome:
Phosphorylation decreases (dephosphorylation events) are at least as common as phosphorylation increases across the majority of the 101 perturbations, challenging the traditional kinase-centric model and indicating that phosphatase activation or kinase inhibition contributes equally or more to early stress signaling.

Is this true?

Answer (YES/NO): YES